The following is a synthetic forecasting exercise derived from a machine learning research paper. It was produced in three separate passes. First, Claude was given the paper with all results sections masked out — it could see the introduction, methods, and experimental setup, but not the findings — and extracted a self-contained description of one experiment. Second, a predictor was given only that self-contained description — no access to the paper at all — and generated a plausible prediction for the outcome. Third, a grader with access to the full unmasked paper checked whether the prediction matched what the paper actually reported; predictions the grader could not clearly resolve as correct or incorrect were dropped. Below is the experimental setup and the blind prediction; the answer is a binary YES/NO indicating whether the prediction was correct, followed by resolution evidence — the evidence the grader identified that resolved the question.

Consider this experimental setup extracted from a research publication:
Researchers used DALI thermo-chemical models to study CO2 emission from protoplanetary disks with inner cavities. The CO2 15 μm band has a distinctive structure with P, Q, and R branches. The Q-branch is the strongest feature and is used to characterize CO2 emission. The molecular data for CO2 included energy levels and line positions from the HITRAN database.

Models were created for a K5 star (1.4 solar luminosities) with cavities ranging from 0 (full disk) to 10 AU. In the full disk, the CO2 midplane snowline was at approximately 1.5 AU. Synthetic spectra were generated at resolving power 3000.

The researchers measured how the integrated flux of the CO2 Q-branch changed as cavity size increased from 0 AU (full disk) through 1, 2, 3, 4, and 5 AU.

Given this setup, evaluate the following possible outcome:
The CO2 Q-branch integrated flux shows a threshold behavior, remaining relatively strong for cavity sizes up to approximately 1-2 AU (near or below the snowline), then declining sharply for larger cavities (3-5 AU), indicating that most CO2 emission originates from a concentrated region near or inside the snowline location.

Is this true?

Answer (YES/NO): NO